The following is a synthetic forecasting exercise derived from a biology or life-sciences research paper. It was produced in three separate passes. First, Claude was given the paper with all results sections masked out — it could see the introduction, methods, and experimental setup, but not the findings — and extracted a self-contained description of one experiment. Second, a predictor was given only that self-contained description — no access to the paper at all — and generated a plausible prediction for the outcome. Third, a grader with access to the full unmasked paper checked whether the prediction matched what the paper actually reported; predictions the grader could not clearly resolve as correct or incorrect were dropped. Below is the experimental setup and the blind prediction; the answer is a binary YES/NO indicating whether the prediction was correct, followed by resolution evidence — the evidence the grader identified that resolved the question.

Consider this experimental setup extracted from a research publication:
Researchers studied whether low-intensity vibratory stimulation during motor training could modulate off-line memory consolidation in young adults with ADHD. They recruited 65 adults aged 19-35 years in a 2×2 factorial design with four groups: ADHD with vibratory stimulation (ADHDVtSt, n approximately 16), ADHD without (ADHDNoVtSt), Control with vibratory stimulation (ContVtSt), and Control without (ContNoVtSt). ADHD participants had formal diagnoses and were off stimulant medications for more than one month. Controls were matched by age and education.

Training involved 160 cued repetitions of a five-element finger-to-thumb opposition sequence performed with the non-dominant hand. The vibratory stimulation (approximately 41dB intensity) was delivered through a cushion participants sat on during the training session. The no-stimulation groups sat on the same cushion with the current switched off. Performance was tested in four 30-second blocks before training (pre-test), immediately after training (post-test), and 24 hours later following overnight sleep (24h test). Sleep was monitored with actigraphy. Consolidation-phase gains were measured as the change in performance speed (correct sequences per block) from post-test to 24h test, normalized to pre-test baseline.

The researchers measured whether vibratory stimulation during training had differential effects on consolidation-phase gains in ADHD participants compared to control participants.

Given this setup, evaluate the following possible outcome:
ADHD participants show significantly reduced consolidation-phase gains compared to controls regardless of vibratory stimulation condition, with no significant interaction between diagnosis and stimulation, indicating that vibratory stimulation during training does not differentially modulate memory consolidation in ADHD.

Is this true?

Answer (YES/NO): NO